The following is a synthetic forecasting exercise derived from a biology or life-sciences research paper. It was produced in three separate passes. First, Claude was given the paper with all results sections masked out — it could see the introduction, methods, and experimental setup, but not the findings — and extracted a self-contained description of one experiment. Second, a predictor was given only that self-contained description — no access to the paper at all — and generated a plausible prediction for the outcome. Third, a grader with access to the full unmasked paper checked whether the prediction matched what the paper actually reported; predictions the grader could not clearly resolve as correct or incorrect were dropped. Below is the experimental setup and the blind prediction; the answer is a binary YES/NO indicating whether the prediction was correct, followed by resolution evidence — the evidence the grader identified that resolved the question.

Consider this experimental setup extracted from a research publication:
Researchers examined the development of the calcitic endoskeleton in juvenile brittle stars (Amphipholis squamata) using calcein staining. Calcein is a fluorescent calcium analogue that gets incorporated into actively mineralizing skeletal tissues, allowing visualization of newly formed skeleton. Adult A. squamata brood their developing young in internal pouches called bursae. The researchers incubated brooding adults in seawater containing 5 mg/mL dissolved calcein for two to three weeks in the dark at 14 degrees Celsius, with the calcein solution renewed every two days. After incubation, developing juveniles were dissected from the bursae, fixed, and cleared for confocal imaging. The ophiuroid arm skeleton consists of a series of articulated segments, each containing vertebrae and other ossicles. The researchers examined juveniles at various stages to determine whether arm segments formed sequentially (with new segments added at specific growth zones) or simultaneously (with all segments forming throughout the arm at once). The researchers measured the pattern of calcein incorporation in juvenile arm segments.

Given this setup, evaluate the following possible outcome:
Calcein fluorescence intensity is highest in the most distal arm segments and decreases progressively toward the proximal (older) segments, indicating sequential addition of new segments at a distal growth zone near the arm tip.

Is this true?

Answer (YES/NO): NO